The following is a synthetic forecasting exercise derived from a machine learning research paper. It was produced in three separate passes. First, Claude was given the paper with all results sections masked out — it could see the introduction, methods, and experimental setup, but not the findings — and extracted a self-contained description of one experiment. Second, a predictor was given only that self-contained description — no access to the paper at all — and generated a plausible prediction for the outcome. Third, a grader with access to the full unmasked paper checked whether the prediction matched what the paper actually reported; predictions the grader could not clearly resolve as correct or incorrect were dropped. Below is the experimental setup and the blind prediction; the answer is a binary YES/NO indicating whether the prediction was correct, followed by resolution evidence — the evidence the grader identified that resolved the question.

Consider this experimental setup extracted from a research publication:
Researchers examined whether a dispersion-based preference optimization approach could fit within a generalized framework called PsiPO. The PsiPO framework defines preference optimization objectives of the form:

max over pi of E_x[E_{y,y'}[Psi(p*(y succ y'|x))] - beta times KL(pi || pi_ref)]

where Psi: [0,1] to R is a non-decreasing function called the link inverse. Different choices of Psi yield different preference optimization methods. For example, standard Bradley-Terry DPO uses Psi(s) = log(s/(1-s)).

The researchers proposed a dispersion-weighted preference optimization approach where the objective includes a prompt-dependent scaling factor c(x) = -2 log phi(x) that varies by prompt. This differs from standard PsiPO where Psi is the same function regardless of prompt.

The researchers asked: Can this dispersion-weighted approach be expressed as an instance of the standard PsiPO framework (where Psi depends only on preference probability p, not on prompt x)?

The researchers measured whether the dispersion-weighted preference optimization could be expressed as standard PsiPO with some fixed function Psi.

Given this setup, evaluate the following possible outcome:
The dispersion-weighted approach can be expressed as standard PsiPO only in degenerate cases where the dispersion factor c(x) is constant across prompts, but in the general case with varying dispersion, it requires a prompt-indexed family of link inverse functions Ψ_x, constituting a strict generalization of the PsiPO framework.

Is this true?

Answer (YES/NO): YES